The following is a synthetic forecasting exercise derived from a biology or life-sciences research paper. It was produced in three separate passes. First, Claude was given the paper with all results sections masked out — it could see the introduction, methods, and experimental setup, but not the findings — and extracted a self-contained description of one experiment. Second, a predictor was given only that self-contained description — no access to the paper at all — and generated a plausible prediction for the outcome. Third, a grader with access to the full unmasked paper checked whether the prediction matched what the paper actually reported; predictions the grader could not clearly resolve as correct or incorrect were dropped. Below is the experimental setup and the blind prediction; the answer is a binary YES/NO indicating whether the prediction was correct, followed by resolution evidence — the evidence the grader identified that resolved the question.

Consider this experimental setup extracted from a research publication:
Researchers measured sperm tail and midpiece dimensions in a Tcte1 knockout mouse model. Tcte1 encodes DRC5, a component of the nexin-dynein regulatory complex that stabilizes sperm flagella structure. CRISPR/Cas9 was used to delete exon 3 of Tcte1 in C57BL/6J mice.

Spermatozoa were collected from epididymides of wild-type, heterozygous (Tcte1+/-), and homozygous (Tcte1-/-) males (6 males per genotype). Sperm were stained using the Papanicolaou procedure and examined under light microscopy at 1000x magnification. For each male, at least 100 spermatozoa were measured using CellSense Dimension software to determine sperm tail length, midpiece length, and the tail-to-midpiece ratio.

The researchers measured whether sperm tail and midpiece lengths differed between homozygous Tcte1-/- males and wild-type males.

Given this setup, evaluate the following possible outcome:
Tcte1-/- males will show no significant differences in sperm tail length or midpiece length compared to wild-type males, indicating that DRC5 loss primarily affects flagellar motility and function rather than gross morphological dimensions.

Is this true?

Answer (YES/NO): NO